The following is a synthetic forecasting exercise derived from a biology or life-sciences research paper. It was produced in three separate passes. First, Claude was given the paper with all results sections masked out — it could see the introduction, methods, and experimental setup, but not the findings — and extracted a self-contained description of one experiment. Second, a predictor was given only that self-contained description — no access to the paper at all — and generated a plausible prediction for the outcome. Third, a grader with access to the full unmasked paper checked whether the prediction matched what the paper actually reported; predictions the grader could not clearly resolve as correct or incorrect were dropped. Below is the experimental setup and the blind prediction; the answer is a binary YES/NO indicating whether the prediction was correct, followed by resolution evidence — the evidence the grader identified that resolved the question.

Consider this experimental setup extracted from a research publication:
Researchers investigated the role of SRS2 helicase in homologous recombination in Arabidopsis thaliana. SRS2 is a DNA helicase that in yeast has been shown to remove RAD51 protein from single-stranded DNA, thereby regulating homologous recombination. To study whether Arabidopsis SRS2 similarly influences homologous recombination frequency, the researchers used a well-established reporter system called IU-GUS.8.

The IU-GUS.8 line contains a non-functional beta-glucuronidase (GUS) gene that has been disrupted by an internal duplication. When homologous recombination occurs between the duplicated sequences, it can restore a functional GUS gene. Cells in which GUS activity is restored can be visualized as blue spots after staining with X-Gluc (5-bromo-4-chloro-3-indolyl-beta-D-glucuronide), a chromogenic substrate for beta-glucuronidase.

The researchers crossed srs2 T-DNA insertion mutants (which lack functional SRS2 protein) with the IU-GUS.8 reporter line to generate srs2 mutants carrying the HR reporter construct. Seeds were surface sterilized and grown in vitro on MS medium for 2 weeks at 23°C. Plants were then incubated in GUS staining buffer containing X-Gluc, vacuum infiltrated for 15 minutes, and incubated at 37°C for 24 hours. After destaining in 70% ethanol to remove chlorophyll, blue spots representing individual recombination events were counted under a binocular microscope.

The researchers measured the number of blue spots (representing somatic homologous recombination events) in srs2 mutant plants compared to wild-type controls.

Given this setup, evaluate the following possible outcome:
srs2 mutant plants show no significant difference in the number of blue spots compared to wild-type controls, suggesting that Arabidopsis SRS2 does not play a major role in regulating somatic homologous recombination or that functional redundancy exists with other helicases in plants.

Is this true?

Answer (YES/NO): YES